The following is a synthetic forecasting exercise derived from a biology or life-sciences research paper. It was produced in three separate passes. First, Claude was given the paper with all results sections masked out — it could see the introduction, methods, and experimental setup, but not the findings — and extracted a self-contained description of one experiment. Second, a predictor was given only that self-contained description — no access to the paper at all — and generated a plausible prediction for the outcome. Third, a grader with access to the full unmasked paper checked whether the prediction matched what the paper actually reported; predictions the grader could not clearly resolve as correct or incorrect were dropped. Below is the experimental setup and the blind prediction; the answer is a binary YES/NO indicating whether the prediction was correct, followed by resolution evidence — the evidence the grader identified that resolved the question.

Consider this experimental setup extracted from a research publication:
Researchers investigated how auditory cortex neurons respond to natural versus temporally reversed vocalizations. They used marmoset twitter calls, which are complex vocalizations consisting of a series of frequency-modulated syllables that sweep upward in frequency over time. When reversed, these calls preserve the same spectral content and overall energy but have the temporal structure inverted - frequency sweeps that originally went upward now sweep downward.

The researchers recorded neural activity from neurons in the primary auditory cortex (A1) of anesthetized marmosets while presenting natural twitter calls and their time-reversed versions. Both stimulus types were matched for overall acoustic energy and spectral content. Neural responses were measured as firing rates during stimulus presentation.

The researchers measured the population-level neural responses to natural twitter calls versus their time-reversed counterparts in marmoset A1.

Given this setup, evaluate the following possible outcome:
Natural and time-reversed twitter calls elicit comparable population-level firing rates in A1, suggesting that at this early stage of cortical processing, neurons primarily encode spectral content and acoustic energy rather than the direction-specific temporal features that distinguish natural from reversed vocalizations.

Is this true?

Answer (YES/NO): NO